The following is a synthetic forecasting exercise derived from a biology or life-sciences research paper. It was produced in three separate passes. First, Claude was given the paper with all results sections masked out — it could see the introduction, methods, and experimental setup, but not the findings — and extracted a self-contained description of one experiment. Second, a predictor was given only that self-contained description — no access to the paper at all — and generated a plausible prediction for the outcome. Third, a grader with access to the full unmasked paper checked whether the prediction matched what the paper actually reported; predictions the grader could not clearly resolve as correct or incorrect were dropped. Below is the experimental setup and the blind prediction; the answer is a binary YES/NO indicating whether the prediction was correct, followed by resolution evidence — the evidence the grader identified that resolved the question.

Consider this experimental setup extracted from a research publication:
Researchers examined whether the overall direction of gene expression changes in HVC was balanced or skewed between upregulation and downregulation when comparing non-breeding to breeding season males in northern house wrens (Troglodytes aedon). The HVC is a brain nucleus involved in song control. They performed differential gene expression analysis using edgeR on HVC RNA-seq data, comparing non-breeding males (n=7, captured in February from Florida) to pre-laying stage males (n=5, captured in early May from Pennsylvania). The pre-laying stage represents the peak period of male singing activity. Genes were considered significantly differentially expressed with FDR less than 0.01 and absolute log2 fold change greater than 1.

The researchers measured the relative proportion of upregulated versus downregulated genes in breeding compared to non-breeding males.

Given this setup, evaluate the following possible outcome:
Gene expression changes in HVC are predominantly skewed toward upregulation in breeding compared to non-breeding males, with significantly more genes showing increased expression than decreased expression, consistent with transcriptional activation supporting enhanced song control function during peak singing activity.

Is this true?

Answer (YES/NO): NO